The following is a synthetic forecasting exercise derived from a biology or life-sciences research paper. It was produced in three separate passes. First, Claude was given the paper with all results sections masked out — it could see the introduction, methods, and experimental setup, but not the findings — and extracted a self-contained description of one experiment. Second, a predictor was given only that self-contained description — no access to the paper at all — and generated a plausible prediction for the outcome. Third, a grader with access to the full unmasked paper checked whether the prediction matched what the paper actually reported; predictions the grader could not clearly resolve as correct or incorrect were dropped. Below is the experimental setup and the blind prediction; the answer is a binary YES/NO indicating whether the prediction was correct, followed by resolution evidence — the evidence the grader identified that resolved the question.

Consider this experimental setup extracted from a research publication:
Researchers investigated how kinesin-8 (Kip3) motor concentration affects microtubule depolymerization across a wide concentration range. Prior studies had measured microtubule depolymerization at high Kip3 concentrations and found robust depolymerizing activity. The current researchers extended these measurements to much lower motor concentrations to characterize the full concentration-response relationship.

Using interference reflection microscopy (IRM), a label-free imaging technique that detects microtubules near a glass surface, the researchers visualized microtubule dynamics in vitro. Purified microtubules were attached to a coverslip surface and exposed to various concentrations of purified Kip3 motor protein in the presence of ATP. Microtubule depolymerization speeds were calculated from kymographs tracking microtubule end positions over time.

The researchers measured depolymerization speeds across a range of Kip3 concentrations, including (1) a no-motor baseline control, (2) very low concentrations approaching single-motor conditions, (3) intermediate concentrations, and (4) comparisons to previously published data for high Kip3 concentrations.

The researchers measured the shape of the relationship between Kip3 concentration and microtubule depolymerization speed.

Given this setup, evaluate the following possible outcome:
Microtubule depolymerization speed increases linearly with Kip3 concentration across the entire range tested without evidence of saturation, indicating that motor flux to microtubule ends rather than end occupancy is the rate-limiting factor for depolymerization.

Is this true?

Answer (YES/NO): NO